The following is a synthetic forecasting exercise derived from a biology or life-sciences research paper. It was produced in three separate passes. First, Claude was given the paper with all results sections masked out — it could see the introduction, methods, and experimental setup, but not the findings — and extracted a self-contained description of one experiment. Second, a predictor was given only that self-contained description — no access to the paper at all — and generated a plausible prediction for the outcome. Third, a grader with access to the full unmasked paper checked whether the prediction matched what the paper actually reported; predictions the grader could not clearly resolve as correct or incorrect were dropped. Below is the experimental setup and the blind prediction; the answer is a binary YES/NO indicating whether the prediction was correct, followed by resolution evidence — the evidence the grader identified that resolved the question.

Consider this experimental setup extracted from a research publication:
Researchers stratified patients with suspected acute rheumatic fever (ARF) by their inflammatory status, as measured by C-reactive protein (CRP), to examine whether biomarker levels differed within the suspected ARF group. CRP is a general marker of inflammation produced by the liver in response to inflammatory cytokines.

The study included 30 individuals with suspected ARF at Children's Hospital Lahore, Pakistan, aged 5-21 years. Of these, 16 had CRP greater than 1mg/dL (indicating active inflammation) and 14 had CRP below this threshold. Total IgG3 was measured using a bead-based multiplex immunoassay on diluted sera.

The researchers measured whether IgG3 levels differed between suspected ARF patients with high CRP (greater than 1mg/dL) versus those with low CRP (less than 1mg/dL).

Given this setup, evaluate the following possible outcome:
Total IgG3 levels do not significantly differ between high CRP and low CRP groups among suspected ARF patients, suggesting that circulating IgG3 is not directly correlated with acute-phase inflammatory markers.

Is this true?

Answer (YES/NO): YES